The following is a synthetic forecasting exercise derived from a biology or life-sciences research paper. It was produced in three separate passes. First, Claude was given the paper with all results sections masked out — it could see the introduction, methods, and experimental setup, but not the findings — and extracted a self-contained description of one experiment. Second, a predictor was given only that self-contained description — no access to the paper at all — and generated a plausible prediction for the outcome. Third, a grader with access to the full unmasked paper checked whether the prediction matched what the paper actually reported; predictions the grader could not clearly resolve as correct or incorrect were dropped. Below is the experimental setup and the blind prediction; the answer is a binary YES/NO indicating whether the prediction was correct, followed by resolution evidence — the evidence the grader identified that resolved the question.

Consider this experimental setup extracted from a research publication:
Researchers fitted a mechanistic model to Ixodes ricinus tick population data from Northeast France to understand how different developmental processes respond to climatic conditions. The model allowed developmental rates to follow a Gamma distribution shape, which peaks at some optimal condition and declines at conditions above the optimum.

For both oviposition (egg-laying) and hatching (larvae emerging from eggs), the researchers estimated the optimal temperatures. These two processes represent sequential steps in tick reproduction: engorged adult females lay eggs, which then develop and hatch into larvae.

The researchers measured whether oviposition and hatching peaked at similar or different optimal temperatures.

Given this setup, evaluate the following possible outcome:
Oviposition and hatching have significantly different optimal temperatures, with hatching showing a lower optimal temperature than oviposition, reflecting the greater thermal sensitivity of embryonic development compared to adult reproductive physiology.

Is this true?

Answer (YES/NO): NO